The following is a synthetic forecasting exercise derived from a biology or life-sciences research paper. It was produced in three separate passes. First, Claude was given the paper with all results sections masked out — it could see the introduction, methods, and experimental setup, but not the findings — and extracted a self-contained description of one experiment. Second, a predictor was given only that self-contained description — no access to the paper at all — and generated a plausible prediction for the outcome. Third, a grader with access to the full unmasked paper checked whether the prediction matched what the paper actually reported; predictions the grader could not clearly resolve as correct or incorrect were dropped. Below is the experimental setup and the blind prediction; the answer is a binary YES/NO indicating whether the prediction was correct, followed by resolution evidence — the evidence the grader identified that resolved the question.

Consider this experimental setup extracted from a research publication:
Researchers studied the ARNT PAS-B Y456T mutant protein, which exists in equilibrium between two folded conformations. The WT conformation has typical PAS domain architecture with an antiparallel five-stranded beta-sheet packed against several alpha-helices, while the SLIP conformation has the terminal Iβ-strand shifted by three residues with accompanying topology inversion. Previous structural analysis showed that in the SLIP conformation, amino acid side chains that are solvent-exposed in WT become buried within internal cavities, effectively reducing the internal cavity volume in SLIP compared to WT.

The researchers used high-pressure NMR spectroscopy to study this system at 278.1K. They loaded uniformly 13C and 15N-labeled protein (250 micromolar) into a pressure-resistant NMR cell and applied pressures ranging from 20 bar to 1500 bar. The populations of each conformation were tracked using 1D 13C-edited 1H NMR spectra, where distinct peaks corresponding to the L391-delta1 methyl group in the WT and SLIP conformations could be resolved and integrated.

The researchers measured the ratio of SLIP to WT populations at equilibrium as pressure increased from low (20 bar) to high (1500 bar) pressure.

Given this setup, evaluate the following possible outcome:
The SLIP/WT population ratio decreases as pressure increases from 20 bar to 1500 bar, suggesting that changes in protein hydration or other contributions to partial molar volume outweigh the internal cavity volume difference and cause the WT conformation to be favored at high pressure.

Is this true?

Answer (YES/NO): NO